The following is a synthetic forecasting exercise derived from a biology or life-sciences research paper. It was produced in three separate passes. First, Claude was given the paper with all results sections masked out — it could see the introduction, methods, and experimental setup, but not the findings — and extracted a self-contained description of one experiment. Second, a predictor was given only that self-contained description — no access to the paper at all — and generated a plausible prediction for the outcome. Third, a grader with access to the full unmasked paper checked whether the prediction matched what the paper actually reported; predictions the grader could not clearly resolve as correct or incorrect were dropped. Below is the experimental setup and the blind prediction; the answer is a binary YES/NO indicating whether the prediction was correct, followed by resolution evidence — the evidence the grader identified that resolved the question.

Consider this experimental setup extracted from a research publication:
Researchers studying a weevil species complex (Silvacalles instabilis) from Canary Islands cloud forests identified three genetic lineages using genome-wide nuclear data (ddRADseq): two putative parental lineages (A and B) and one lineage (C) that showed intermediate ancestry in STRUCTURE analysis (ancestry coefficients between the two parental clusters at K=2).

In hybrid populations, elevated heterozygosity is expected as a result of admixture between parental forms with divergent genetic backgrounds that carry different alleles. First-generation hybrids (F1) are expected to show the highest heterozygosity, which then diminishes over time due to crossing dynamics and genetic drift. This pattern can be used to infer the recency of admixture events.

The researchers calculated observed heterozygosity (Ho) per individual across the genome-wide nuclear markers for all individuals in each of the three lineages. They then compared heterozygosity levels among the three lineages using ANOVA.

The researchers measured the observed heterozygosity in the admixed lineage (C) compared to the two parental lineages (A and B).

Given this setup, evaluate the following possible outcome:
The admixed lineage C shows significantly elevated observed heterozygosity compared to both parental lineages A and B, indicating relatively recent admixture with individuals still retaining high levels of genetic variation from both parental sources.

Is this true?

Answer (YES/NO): NO